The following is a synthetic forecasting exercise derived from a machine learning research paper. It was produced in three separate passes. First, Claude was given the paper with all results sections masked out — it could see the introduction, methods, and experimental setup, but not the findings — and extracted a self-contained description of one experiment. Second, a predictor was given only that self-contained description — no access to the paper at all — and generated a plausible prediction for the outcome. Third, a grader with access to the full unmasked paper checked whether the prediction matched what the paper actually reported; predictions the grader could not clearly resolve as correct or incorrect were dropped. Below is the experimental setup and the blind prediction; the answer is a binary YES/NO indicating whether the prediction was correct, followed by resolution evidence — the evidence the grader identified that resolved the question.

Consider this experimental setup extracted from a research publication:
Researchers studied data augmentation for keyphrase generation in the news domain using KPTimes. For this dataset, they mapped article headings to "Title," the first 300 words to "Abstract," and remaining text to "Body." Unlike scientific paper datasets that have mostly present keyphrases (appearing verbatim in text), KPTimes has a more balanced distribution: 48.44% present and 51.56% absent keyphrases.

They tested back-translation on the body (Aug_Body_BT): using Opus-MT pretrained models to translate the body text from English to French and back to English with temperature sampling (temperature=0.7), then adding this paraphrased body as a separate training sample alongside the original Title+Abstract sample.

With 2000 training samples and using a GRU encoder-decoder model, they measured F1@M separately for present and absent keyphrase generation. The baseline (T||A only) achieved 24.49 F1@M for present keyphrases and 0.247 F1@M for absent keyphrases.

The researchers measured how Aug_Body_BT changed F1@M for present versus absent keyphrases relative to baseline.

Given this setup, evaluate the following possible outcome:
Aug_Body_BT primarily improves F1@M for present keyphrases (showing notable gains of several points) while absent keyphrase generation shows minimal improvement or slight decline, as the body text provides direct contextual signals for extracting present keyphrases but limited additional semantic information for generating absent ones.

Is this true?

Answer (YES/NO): NO